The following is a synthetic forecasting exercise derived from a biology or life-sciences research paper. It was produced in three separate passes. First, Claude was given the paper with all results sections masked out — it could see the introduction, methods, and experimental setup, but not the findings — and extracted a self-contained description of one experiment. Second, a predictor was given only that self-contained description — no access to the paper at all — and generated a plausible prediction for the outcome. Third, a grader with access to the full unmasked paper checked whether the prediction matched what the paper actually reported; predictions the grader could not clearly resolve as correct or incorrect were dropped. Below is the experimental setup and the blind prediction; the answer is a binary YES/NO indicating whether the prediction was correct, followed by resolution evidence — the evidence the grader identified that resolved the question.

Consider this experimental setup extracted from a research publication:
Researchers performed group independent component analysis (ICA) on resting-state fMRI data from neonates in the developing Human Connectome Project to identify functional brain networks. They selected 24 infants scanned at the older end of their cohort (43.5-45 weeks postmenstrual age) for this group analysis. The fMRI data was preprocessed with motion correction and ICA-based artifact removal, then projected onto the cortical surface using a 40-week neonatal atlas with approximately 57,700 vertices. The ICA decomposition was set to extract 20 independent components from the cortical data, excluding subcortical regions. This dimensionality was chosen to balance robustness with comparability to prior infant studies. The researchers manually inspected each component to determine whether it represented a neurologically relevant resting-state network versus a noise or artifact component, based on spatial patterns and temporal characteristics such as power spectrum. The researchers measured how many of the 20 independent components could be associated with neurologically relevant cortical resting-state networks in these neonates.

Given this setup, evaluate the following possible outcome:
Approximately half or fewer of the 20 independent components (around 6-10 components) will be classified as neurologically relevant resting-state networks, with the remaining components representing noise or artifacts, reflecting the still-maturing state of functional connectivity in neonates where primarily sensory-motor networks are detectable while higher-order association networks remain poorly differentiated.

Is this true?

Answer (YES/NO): YES